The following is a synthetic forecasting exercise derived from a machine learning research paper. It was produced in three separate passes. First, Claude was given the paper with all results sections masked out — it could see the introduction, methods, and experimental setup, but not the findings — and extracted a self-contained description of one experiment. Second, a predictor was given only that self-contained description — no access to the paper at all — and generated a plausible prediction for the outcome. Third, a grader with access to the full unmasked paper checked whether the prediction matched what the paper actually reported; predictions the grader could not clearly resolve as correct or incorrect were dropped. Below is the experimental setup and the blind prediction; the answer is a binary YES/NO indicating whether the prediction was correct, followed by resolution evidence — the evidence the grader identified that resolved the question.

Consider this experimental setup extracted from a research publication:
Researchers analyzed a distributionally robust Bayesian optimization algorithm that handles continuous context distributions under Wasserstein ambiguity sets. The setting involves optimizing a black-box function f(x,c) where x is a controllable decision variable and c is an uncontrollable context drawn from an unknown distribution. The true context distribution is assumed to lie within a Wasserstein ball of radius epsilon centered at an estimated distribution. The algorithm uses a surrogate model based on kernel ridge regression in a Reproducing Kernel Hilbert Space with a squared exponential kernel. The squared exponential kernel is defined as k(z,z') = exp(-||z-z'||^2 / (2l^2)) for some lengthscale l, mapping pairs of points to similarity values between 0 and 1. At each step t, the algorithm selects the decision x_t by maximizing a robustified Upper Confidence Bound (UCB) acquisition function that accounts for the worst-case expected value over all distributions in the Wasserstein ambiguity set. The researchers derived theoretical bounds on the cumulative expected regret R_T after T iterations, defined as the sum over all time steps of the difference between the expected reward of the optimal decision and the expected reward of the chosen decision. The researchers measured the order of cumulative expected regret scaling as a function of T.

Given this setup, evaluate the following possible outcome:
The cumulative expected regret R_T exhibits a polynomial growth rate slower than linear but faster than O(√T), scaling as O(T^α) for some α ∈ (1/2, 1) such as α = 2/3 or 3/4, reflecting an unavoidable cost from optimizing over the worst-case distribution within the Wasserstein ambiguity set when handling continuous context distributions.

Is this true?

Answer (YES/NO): NO